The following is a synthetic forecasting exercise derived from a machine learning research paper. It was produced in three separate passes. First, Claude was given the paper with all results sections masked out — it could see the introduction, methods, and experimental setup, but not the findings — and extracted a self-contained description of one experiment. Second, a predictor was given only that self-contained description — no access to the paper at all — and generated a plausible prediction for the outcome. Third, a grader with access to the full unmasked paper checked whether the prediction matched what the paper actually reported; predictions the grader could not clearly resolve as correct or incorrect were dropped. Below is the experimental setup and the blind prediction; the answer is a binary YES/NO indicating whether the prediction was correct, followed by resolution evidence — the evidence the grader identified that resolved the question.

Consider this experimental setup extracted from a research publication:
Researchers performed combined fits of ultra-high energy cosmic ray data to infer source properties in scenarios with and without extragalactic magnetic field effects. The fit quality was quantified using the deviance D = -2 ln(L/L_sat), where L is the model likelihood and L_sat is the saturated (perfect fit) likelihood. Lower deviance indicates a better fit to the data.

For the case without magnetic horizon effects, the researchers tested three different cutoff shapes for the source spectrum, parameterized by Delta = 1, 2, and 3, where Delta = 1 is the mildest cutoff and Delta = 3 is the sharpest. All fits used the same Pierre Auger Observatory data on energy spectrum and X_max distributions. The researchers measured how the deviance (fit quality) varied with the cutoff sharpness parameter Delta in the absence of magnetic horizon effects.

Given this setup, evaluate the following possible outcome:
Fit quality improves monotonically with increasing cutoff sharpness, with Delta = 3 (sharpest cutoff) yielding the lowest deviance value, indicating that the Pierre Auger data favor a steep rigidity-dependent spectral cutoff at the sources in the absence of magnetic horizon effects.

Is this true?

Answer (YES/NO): NO